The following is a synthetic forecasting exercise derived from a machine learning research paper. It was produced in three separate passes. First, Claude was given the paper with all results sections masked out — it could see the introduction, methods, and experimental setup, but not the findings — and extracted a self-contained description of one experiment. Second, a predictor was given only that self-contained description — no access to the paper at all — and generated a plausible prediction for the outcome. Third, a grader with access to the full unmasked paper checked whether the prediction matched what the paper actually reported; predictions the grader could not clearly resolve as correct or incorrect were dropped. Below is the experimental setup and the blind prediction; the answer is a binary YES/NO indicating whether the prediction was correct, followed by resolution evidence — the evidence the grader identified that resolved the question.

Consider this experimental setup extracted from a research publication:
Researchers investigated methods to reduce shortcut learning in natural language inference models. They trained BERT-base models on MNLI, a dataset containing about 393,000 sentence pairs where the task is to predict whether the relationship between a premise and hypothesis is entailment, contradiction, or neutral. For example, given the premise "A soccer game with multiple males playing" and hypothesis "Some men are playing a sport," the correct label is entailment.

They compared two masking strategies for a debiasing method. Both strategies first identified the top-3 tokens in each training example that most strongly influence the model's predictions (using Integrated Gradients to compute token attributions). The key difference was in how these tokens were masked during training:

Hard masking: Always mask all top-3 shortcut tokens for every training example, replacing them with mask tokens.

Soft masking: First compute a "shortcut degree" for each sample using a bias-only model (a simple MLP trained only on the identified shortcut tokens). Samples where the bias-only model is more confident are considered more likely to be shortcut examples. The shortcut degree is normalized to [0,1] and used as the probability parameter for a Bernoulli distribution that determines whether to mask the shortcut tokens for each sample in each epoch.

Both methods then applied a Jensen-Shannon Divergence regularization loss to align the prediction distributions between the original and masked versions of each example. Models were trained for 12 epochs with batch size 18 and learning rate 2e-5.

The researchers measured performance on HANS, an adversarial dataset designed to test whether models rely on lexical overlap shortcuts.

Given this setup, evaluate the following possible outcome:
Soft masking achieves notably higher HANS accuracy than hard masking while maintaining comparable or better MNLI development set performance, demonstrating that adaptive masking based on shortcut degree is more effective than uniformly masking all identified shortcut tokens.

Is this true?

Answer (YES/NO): YES